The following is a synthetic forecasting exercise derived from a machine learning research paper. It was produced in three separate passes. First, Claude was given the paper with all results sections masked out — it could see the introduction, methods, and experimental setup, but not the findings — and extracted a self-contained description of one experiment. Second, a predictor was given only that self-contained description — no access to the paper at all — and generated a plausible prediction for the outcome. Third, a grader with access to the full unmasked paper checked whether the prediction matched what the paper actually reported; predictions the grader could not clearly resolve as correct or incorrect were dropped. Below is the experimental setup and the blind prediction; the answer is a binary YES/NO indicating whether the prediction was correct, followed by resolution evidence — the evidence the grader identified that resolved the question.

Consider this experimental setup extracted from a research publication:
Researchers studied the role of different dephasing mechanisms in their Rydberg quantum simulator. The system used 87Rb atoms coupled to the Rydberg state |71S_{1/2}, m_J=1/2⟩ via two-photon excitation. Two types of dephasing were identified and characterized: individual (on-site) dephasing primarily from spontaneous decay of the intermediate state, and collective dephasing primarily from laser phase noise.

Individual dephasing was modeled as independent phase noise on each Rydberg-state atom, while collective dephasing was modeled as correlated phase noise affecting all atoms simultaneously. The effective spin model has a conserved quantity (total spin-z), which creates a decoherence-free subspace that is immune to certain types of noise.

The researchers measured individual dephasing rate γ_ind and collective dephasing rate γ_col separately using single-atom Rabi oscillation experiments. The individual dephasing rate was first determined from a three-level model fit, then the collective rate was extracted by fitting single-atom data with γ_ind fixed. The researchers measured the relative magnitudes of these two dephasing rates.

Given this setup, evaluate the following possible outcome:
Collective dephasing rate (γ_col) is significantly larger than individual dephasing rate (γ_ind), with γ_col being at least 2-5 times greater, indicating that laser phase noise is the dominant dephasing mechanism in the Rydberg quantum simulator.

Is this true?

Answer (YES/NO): NO